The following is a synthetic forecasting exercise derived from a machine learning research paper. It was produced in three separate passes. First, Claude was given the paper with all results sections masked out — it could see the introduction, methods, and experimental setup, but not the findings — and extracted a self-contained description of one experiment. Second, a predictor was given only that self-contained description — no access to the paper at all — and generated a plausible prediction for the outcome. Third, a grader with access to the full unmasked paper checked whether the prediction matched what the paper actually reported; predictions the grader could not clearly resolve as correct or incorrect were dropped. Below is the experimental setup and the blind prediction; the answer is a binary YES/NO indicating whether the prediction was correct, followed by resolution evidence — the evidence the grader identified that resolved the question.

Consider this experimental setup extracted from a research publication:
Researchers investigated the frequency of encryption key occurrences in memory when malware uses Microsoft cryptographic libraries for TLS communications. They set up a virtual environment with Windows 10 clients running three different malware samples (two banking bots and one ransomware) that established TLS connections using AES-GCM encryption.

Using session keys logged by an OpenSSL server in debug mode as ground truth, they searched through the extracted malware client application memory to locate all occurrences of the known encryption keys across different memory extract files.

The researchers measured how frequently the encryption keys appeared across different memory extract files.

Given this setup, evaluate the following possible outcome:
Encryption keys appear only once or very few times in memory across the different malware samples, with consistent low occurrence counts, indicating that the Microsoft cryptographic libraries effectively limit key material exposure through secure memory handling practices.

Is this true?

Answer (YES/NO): NO